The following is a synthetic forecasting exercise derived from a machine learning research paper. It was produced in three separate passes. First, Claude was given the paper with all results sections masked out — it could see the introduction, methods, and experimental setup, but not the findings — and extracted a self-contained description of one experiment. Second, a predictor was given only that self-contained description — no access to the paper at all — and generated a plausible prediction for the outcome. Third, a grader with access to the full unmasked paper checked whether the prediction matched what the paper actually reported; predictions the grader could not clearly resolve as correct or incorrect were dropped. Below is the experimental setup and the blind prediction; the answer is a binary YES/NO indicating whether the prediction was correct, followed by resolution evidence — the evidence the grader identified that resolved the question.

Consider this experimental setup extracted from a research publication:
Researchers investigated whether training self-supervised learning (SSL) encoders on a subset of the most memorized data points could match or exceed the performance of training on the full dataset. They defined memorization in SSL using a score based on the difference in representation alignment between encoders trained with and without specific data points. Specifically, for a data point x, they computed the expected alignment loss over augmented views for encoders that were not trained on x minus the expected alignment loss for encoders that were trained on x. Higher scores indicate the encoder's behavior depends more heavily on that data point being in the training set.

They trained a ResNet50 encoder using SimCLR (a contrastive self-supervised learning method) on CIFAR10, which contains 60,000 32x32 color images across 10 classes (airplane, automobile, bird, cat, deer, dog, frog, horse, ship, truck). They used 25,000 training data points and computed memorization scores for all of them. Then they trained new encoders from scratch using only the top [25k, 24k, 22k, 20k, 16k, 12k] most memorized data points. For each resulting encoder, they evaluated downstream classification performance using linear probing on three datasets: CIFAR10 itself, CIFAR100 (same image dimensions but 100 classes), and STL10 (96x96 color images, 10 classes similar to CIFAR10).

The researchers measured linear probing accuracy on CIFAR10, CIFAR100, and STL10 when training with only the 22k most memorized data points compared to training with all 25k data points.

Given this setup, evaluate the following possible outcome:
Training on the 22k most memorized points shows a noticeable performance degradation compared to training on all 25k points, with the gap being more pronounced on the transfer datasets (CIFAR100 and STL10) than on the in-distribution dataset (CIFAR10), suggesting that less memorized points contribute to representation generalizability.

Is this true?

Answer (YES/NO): NO